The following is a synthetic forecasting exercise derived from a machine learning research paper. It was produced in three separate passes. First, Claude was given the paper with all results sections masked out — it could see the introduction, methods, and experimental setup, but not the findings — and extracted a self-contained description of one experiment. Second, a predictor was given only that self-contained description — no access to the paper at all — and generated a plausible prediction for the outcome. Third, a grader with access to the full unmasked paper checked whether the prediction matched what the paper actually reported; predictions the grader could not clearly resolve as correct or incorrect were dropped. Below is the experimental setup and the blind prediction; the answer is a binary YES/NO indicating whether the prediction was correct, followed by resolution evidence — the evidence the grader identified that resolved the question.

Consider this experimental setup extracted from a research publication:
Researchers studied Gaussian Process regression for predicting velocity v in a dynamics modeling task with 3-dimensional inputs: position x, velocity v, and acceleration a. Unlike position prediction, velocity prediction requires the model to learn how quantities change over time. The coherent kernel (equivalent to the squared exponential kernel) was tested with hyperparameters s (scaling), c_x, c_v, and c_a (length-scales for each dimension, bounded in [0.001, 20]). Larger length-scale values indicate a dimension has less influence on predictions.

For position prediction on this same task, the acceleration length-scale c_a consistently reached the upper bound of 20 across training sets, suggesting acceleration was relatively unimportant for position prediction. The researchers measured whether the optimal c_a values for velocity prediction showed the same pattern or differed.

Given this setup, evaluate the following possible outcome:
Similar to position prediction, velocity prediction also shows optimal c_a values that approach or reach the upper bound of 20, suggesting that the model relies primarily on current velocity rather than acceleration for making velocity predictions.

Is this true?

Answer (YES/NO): NO